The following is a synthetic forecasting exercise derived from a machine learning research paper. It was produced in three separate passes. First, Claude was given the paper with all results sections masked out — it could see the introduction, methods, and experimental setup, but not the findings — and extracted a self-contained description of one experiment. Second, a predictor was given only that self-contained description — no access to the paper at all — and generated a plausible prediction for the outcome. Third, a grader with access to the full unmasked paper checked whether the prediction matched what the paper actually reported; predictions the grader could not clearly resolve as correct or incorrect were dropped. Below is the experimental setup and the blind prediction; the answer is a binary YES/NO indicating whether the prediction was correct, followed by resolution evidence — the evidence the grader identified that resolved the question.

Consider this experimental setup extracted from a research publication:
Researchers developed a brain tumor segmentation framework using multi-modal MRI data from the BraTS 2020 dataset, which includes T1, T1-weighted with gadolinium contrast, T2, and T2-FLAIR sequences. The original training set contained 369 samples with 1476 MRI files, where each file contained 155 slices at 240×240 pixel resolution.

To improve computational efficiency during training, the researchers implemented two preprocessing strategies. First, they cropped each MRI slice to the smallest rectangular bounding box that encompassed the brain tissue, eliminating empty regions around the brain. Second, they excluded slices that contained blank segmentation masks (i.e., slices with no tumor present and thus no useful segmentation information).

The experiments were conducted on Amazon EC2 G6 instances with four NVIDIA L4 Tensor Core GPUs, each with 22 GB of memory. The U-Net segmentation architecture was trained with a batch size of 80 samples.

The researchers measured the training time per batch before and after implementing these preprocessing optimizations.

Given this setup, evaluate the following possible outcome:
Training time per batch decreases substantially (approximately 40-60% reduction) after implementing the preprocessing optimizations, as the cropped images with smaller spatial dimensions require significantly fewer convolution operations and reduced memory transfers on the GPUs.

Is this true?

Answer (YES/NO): YES